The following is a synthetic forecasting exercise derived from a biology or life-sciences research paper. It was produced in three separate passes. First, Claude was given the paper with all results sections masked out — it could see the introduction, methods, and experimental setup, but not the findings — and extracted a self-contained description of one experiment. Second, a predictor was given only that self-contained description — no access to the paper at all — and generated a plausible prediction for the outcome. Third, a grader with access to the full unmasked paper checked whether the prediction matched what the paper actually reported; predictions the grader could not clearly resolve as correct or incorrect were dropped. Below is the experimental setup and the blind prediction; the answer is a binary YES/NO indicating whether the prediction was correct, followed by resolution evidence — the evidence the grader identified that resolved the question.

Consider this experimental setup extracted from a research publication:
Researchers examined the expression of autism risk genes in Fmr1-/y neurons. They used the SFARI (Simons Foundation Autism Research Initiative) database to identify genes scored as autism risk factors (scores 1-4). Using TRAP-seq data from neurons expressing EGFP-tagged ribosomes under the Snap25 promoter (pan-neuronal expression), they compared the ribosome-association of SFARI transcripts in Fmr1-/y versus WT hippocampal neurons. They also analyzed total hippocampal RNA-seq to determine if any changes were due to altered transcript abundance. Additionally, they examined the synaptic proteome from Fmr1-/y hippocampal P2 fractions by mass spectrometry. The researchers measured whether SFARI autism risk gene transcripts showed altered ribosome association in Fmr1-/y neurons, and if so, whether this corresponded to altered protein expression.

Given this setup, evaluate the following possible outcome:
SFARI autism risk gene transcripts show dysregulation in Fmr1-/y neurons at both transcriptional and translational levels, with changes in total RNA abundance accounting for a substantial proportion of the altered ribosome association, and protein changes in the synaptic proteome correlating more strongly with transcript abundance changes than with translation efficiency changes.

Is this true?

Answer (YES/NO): NO